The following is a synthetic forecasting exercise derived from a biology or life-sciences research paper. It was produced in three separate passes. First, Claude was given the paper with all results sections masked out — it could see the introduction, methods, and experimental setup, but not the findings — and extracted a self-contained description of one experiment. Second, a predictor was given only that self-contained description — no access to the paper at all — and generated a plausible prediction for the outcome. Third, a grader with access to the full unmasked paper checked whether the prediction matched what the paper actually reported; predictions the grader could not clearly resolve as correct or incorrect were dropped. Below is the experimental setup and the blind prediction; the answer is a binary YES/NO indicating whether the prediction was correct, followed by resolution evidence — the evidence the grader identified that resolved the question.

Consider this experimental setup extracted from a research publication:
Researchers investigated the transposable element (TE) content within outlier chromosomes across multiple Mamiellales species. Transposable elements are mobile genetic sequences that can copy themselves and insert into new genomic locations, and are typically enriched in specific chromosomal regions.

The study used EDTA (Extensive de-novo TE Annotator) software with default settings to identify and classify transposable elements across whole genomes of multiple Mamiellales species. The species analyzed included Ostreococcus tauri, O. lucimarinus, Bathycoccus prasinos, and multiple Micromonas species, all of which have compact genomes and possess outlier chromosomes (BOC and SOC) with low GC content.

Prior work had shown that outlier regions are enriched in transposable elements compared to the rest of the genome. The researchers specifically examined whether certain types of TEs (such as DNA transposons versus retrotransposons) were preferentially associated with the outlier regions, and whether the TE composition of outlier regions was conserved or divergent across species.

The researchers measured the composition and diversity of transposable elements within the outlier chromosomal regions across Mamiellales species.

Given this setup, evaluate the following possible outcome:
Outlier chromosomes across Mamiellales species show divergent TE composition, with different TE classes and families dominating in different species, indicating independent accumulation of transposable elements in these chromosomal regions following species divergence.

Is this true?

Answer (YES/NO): NO